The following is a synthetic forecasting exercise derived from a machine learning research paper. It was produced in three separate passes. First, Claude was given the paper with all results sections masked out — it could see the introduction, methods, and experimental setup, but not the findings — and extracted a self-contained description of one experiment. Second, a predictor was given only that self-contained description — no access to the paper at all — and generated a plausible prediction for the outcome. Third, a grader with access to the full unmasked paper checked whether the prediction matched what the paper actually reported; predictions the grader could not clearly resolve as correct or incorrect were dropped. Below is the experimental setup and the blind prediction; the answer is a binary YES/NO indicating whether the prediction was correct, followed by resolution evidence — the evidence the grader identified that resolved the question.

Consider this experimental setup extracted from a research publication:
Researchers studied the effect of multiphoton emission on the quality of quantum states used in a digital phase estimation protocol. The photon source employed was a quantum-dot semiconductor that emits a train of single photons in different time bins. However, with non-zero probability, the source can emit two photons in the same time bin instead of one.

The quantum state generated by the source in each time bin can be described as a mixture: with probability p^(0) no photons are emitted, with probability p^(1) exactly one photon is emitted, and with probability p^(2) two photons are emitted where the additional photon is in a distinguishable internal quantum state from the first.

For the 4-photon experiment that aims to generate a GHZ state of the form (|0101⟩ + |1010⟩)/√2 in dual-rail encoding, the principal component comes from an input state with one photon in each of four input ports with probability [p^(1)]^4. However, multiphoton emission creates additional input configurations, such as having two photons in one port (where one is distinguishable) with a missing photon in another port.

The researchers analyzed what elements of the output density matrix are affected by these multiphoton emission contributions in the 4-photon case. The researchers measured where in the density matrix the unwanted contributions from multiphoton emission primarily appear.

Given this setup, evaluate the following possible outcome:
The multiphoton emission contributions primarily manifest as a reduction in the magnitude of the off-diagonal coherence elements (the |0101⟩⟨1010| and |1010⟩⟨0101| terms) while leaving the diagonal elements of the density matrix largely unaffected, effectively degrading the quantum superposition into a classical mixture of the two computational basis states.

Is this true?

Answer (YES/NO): NO